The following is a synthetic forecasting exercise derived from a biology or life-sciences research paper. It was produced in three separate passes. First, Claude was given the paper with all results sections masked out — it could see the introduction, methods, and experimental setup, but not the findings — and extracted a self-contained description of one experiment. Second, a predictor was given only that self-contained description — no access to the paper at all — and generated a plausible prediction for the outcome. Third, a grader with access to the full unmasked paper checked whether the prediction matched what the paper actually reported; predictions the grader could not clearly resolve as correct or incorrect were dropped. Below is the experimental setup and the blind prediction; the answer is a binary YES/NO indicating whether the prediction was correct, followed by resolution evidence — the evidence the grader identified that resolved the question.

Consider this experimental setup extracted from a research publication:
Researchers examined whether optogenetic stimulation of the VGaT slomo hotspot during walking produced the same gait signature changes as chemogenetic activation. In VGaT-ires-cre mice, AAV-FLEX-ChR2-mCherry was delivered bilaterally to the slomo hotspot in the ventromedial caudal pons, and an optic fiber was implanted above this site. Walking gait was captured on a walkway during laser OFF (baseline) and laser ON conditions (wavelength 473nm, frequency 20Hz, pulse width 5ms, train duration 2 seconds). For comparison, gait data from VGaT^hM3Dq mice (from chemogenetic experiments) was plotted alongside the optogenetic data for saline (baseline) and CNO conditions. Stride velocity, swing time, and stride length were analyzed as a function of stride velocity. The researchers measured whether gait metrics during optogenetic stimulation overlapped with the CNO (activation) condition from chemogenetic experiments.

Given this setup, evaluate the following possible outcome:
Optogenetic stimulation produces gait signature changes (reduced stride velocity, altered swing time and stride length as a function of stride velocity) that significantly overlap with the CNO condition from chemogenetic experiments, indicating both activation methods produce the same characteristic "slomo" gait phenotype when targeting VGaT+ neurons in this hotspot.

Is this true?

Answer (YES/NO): YES